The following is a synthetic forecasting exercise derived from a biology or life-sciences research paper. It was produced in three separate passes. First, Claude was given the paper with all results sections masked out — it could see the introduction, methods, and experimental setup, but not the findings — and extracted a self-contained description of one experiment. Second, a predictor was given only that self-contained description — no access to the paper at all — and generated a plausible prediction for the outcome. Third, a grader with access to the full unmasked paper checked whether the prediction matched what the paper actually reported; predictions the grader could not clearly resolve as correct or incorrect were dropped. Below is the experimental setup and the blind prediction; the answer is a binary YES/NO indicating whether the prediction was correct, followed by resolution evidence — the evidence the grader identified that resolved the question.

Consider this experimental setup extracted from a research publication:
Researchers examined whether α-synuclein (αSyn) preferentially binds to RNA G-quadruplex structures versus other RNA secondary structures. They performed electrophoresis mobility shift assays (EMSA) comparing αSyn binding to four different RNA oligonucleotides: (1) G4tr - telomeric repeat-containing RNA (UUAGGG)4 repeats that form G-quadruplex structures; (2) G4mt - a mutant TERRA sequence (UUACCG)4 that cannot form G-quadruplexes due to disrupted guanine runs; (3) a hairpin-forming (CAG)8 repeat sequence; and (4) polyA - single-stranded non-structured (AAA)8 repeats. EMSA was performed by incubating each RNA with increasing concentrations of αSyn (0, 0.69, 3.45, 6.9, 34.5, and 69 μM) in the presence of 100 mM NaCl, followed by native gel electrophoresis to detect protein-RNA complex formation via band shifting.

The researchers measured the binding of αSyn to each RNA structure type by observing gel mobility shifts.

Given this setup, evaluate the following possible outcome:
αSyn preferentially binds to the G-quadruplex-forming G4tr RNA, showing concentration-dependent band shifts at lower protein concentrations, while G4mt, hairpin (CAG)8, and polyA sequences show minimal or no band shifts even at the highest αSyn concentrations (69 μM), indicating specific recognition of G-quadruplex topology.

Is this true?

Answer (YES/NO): YES